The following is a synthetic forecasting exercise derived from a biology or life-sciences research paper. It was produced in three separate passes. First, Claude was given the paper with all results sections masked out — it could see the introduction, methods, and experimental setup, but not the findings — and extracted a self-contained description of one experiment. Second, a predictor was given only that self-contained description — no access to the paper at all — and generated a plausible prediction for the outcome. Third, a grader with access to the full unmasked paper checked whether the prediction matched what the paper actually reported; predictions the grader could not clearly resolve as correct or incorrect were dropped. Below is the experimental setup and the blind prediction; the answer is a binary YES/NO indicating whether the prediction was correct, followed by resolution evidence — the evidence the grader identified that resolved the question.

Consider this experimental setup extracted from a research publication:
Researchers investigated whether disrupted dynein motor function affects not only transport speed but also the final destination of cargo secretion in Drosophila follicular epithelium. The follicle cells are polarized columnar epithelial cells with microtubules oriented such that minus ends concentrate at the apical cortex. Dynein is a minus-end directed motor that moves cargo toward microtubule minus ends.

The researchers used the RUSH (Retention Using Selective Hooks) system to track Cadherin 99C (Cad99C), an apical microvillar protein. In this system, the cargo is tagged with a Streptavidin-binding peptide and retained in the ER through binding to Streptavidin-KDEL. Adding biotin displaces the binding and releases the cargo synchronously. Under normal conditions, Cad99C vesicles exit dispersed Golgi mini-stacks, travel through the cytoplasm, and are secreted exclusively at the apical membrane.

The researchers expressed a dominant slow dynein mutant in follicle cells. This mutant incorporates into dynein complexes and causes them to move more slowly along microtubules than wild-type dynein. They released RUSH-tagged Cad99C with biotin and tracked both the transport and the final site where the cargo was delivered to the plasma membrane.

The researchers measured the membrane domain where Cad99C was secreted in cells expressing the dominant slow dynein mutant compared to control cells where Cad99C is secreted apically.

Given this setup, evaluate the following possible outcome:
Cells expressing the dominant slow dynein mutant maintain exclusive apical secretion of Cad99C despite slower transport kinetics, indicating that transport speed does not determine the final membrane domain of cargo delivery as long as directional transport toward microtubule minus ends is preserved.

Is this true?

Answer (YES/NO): NO